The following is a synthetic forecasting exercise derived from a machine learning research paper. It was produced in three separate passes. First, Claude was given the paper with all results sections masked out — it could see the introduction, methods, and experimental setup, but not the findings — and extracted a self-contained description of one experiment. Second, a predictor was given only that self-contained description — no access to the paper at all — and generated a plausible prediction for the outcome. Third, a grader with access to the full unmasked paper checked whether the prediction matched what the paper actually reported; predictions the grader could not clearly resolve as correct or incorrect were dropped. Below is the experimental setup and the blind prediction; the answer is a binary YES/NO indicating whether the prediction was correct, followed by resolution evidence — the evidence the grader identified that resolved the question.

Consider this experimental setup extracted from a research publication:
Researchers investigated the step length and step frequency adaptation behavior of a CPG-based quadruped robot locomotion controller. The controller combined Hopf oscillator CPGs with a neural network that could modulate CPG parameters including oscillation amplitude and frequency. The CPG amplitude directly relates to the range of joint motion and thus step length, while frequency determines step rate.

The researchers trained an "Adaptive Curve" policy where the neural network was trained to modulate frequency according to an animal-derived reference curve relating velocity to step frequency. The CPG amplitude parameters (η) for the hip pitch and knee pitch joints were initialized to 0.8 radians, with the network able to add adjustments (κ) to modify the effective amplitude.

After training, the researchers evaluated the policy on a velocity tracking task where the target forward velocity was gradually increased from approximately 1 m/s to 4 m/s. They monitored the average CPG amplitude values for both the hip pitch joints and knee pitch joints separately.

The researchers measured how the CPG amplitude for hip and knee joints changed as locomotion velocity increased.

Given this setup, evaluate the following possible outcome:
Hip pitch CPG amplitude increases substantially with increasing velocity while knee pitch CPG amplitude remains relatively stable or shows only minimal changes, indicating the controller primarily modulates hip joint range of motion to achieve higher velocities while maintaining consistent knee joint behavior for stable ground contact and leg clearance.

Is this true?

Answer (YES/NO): NO